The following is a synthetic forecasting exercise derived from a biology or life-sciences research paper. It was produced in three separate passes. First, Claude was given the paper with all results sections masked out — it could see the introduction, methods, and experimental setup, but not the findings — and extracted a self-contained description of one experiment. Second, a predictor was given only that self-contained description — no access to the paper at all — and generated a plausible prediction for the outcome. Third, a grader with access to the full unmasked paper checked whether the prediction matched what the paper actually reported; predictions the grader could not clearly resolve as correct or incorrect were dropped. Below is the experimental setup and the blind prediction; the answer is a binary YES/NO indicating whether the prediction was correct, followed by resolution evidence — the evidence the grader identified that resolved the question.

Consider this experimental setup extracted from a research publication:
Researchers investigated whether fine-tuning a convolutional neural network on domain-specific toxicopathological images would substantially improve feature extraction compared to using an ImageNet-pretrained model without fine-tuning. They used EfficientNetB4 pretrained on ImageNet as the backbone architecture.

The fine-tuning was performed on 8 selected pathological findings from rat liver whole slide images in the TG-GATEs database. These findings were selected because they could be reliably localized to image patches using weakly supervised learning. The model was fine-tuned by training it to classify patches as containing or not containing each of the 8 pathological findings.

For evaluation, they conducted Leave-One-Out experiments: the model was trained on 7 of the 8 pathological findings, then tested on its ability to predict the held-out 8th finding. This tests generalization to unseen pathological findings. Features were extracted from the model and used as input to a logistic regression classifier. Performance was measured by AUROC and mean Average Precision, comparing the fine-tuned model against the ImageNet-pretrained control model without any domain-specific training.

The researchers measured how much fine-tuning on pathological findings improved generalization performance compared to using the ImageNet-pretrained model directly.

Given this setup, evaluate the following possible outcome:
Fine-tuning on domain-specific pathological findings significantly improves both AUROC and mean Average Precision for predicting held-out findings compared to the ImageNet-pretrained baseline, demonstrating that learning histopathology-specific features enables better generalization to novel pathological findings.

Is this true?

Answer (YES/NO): NO